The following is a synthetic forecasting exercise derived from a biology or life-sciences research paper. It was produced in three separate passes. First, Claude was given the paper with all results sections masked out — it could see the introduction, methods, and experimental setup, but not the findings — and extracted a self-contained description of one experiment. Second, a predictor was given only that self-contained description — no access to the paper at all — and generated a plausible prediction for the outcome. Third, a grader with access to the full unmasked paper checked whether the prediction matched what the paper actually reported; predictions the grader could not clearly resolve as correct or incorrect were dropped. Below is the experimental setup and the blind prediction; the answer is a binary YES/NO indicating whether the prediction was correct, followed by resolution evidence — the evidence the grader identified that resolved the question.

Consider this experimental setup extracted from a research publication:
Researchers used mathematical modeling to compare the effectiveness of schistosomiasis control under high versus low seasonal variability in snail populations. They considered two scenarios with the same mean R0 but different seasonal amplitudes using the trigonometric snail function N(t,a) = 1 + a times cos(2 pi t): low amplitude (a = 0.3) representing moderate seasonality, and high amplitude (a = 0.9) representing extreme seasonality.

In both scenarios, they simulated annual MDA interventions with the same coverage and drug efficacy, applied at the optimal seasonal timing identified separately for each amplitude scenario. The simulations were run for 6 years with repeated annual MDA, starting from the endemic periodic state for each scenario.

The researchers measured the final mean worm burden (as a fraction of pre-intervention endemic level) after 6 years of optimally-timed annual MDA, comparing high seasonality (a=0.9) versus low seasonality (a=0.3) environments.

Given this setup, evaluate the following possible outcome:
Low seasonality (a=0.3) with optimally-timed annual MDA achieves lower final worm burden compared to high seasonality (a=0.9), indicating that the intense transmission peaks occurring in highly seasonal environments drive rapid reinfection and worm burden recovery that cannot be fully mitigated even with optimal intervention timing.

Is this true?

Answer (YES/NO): NO